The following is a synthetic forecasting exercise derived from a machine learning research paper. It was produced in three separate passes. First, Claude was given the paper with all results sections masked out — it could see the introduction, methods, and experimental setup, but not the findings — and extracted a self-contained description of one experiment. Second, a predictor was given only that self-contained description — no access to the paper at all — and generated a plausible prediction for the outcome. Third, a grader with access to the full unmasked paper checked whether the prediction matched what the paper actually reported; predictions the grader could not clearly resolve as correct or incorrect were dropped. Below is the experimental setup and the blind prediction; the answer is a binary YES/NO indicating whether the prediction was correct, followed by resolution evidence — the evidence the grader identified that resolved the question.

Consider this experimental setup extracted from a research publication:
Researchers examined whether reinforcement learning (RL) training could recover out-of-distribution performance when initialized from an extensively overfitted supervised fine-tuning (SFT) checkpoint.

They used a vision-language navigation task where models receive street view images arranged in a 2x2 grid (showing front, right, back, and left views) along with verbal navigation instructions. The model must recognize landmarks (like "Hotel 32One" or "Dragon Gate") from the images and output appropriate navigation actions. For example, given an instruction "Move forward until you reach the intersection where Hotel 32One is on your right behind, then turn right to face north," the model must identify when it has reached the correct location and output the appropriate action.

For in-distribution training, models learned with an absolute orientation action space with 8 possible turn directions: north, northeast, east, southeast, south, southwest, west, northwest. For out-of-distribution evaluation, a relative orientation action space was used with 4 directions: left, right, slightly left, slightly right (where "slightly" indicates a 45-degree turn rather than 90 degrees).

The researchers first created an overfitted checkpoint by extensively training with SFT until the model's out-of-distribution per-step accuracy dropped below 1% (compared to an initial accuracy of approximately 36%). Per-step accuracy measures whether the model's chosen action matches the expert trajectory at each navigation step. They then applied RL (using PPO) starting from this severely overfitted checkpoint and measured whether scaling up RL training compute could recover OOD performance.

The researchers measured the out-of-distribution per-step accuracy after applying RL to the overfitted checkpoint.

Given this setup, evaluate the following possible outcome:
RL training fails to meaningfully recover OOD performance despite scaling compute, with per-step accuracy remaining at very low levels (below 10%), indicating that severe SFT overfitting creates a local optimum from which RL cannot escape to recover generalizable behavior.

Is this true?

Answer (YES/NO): YES